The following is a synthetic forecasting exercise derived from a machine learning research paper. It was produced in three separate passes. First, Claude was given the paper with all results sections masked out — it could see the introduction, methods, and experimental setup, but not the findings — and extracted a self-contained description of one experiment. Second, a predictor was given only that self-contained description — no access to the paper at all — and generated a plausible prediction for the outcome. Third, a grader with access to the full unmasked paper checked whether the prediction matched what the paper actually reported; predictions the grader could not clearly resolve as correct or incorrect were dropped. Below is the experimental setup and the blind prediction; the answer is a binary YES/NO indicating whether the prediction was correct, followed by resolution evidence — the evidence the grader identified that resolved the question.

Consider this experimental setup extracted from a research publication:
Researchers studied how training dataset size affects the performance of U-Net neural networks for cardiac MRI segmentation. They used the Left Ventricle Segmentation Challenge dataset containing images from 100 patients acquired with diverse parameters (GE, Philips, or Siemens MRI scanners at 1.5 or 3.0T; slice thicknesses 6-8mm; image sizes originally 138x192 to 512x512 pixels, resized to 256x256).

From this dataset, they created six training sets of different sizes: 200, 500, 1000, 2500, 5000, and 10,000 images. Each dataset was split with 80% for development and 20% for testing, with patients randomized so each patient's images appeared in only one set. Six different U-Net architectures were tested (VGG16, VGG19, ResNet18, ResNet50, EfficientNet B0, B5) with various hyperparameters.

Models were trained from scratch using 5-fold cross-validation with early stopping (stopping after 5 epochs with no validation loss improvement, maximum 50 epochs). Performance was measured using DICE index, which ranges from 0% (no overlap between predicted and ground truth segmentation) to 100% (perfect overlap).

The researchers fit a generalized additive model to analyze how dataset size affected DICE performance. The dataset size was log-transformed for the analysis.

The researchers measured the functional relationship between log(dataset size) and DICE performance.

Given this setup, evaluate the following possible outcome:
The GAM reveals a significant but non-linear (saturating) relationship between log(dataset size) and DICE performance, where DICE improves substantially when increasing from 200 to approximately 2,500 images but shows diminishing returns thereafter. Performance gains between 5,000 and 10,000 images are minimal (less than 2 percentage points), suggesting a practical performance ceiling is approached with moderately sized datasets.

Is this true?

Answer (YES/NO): NO